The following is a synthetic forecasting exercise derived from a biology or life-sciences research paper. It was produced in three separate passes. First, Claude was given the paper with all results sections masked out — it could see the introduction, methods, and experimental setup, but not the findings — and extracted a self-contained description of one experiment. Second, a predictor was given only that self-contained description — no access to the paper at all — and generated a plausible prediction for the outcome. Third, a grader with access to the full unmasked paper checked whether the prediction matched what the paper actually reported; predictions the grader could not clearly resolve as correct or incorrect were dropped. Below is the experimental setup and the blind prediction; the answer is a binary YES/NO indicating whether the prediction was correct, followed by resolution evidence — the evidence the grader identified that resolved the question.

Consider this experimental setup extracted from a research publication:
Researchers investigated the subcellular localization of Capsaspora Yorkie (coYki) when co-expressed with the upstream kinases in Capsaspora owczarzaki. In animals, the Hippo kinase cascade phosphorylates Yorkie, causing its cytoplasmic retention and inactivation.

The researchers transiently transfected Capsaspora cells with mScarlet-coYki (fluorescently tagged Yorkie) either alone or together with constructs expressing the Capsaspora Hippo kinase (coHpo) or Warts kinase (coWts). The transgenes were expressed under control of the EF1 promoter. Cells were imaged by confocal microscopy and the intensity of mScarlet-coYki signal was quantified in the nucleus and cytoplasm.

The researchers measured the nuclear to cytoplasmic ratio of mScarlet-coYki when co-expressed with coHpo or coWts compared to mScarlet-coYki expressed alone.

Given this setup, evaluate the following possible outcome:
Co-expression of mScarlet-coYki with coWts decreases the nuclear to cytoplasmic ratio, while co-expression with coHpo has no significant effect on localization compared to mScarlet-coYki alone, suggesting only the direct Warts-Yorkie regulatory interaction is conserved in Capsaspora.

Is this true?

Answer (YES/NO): NO